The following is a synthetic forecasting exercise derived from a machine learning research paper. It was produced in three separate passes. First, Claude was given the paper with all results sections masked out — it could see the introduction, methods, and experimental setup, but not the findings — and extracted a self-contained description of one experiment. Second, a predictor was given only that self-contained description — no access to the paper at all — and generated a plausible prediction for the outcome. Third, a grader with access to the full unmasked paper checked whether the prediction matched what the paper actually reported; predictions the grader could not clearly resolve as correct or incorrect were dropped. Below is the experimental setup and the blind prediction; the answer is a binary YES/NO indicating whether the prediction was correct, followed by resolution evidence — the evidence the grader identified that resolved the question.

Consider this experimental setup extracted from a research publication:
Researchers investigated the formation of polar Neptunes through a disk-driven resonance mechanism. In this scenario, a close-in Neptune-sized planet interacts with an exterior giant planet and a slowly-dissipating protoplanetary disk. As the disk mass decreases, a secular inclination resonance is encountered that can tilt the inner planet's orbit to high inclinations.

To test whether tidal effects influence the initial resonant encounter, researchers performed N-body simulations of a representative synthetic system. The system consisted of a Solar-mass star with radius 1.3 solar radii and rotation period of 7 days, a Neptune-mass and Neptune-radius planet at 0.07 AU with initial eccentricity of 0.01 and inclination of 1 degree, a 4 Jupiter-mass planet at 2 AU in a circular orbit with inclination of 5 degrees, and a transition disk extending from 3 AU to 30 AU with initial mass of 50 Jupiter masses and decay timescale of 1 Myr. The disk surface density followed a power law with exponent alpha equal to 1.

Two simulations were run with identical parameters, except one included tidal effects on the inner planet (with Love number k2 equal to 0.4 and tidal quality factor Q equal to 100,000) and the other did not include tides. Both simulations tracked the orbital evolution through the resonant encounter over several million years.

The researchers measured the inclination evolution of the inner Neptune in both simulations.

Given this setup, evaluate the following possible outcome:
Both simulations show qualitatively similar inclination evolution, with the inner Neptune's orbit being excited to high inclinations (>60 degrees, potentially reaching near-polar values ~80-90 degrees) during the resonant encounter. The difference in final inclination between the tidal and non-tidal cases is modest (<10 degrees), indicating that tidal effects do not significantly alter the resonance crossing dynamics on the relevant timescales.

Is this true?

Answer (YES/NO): YES